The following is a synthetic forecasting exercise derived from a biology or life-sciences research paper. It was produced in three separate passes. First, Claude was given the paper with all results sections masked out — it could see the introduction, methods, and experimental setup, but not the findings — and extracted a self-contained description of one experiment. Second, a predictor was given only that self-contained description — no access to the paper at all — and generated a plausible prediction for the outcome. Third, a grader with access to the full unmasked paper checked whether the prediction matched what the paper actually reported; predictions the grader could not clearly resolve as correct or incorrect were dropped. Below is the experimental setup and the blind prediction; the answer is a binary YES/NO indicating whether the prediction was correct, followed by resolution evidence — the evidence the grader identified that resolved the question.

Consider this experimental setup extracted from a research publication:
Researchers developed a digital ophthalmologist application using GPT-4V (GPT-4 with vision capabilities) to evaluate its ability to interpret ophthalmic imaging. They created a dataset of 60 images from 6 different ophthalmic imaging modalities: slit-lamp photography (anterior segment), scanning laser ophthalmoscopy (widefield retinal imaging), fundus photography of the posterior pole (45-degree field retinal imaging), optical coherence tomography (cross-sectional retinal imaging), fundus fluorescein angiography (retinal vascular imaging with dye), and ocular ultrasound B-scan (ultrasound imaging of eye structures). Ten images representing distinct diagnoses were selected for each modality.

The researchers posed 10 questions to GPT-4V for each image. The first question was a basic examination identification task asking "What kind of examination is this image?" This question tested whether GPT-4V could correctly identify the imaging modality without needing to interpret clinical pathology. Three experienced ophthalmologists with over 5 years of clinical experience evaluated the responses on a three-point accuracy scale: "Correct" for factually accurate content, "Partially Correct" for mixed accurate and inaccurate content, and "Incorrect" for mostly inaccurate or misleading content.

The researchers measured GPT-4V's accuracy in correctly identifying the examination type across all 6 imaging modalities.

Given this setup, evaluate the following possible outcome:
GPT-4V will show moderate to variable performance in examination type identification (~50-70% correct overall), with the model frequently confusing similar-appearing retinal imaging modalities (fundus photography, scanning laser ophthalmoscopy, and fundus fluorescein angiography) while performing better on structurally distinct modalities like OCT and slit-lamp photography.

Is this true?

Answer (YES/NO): NO